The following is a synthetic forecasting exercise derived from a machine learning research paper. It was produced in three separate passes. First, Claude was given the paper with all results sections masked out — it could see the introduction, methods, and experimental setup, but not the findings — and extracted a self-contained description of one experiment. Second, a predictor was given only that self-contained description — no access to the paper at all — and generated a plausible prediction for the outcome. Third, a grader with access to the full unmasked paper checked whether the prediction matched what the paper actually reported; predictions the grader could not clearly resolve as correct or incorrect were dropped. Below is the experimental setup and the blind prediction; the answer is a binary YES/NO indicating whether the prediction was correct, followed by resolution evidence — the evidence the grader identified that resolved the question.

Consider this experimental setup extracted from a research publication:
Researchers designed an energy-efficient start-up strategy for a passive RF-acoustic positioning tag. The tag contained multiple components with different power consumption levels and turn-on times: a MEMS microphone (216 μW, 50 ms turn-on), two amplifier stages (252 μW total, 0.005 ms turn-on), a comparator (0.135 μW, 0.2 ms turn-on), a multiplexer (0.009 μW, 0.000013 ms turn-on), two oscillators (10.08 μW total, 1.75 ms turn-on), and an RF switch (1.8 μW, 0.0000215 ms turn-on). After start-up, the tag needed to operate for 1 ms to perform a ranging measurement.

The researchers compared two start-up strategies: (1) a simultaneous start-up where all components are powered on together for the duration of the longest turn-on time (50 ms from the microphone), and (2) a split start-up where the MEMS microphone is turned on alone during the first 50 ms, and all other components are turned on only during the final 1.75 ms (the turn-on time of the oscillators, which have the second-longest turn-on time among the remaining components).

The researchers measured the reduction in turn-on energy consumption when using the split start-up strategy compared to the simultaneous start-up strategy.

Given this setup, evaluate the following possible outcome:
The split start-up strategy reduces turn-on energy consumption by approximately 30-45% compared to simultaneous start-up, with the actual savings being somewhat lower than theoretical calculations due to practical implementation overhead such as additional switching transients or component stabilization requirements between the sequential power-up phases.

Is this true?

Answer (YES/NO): NO